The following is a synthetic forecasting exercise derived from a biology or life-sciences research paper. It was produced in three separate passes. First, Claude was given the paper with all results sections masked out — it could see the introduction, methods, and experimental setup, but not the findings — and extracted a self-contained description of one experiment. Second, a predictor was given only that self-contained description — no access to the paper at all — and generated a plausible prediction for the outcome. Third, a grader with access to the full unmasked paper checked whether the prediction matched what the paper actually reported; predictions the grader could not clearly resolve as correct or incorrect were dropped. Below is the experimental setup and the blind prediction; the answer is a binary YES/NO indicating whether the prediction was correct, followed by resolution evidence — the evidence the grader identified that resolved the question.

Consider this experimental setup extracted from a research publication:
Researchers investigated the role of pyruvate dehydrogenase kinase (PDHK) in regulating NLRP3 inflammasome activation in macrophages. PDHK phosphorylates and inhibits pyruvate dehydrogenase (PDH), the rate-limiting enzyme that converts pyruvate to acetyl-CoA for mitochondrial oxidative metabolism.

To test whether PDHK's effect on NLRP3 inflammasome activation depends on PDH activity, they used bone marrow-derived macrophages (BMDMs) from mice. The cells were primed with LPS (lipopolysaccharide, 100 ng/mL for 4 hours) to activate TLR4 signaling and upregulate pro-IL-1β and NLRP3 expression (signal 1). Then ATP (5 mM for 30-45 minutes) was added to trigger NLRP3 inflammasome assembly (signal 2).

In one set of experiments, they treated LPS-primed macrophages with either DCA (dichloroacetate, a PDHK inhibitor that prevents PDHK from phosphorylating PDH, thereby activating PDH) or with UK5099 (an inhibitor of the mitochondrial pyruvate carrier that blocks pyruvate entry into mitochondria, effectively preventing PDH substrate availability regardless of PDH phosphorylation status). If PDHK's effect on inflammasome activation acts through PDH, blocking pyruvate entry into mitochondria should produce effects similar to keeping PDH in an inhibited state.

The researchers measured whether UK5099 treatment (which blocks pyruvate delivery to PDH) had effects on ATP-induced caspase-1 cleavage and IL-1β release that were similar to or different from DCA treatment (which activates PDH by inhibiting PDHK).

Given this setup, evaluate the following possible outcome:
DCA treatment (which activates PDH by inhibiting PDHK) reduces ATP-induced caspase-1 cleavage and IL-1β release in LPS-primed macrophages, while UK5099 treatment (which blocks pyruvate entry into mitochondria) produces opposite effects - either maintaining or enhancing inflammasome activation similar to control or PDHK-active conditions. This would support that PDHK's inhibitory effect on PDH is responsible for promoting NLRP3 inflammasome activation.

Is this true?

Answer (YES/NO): NO